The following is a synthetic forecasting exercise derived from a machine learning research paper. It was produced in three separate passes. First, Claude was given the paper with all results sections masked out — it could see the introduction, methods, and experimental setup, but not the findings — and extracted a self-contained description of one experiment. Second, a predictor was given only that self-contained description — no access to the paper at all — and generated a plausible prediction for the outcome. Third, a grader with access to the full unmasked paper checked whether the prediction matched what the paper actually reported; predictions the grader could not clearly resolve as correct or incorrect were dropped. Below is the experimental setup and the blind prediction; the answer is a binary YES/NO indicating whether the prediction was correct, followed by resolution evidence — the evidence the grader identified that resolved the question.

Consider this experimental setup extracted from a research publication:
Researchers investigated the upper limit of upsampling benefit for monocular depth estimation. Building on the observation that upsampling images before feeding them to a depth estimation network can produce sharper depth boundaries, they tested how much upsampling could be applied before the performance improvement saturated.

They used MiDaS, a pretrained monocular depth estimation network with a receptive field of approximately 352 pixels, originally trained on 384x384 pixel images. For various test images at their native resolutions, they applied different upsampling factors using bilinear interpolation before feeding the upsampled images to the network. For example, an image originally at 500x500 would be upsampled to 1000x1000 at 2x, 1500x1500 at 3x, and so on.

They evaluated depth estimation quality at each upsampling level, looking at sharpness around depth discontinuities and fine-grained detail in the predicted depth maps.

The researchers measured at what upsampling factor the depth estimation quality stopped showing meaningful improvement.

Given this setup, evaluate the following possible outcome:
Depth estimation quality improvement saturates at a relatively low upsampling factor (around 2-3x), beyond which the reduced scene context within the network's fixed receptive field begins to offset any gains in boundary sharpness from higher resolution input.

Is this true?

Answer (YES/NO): YES